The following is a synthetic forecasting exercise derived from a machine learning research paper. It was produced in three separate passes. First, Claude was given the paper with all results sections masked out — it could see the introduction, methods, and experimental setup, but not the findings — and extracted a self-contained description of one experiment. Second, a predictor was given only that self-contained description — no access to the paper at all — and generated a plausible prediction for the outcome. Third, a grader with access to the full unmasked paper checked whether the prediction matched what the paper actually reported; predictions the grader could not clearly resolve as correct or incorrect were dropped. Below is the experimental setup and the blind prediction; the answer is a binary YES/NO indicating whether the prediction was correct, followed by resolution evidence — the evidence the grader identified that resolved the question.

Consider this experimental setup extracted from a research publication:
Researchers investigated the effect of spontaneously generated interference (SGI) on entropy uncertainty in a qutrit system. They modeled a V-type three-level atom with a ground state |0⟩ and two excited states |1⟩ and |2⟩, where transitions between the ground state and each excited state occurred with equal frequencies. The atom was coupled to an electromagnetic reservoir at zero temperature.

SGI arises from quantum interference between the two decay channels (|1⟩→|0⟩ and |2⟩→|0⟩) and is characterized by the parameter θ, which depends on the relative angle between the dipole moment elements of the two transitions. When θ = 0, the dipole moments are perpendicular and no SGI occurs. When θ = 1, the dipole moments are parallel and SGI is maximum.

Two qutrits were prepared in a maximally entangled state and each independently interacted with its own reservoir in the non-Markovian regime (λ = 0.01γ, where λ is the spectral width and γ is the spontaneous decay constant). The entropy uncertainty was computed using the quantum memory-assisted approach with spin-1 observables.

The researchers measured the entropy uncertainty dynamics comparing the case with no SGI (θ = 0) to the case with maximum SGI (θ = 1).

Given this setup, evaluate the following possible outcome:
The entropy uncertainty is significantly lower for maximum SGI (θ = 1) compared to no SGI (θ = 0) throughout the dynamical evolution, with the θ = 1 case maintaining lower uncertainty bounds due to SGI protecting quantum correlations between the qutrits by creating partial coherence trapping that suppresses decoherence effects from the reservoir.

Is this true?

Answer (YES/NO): NO